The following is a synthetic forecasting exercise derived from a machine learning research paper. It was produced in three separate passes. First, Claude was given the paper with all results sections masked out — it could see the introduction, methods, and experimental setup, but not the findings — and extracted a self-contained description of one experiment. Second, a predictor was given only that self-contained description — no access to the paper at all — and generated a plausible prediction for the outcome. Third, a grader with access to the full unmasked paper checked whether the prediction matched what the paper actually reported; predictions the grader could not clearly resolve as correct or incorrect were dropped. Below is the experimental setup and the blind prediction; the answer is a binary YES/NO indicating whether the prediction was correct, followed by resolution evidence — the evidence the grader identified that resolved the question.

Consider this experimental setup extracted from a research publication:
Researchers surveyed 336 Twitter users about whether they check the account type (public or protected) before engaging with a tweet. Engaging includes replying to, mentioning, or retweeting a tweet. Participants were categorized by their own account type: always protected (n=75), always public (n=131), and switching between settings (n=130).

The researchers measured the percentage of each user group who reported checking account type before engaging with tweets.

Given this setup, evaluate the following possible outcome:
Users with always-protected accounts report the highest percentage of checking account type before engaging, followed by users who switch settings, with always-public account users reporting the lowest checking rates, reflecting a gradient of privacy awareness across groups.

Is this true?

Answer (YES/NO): NO